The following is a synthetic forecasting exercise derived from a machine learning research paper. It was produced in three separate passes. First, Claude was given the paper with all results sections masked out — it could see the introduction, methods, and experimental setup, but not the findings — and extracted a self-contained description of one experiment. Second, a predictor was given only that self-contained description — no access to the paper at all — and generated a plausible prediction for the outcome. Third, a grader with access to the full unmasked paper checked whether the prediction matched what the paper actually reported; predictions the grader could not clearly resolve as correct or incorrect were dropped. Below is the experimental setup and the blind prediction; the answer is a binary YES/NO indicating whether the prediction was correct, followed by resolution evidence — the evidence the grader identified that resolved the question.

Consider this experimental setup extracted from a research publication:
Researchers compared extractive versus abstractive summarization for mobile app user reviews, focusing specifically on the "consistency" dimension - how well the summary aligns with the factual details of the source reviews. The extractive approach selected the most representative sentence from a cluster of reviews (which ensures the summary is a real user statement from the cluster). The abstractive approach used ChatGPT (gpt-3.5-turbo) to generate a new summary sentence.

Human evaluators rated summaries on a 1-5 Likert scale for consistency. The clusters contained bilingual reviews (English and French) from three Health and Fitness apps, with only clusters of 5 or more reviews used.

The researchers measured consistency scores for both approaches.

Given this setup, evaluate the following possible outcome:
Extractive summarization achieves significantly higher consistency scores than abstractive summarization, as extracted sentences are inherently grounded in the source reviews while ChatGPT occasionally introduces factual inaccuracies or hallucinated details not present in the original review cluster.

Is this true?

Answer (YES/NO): NO